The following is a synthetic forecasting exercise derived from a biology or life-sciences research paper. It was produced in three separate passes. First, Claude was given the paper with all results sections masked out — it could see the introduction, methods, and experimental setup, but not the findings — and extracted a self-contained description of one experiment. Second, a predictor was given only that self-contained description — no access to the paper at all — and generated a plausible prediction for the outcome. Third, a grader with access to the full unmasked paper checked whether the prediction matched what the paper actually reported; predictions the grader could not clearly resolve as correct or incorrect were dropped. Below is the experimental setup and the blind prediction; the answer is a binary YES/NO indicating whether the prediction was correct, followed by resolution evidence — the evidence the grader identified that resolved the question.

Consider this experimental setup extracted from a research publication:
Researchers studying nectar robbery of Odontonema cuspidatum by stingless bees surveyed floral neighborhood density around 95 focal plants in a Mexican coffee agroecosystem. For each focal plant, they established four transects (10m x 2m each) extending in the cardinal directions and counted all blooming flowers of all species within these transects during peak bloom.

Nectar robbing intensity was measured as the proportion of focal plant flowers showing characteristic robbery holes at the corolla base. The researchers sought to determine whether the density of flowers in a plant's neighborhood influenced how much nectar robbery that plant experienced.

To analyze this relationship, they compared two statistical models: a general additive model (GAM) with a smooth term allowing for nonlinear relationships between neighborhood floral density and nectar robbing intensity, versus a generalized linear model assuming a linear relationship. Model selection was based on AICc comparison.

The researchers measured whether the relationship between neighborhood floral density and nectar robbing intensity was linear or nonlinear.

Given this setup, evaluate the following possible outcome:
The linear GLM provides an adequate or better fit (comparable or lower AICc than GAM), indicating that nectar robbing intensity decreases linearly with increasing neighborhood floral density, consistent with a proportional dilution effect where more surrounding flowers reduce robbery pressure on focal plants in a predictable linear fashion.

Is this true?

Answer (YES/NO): NO